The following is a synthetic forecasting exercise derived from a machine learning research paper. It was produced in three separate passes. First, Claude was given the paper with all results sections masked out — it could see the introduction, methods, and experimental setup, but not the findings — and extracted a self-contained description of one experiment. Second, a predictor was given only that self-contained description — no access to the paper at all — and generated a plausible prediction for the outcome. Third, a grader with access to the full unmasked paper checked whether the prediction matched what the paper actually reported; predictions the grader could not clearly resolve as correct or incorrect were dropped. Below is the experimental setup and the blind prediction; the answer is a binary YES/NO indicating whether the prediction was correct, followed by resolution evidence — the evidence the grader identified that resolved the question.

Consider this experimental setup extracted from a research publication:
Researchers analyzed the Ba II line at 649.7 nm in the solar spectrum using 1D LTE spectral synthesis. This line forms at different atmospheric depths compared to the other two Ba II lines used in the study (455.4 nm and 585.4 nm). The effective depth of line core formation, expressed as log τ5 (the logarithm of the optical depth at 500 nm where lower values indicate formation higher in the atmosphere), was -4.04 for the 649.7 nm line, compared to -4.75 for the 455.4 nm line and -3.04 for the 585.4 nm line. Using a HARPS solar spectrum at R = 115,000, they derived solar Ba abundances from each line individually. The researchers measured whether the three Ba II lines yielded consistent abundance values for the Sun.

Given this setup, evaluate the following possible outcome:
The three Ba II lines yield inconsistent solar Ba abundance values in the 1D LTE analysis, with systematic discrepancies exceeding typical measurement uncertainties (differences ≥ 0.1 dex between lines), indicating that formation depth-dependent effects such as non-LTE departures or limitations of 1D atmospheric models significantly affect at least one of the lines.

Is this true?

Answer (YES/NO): YES